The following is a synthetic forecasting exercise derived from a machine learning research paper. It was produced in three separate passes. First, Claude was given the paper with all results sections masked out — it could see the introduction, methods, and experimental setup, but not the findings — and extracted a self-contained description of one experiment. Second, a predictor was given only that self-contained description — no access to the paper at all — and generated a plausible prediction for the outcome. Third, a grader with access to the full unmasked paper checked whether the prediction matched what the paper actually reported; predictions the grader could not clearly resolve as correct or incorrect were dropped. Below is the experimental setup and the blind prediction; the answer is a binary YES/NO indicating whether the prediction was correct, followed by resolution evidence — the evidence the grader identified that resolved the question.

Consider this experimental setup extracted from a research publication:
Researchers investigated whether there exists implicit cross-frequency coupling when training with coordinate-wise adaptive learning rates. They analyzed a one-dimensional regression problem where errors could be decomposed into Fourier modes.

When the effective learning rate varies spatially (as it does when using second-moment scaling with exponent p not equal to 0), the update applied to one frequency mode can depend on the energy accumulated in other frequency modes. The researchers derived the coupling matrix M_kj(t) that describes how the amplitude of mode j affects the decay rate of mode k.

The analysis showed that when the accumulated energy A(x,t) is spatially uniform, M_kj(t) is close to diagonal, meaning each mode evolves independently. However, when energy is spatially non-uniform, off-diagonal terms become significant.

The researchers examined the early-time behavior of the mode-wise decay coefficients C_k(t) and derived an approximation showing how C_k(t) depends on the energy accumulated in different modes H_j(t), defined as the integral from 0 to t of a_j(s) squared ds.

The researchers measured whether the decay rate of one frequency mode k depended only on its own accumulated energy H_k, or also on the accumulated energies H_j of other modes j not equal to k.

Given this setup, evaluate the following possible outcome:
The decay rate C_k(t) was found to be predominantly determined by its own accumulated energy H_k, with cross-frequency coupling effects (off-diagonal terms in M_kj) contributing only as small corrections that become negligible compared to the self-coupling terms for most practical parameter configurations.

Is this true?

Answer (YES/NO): NO